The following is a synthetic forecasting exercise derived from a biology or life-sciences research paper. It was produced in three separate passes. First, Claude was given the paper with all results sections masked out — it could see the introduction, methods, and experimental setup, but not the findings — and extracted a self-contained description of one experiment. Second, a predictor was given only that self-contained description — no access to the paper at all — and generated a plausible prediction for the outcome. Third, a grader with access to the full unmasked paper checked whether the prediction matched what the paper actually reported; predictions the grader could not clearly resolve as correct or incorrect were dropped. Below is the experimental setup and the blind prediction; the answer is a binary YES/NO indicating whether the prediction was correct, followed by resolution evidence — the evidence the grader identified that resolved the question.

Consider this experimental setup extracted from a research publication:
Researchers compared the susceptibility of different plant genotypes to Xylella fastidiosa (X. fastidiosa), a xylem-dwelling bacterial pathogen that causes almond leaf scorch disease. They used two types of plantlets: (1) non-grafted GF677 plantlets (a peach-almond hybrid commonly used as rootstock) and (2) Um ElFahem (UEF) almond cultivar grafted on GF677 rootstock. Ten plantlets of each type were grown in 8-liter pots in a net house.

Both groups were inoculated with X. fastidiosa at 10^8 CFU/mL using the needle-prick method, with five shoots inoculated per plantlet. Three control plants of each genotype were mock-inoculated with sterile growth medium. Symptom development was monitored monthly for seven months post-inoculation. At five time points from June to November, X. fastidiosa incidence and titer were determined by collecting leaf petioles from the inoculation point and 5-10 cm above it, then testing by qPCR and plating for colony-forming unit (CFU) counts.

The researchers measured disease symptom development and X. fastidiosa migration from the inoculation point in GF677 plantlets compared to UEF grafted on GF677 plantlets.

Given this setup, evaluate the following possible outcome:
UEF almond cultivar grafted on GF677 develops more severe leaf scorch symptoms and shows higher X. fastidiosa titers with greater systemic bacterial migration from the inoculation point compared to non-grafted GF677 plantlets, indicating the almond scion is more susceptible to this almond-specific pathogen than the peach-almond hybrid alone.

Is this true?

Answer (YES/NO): YES